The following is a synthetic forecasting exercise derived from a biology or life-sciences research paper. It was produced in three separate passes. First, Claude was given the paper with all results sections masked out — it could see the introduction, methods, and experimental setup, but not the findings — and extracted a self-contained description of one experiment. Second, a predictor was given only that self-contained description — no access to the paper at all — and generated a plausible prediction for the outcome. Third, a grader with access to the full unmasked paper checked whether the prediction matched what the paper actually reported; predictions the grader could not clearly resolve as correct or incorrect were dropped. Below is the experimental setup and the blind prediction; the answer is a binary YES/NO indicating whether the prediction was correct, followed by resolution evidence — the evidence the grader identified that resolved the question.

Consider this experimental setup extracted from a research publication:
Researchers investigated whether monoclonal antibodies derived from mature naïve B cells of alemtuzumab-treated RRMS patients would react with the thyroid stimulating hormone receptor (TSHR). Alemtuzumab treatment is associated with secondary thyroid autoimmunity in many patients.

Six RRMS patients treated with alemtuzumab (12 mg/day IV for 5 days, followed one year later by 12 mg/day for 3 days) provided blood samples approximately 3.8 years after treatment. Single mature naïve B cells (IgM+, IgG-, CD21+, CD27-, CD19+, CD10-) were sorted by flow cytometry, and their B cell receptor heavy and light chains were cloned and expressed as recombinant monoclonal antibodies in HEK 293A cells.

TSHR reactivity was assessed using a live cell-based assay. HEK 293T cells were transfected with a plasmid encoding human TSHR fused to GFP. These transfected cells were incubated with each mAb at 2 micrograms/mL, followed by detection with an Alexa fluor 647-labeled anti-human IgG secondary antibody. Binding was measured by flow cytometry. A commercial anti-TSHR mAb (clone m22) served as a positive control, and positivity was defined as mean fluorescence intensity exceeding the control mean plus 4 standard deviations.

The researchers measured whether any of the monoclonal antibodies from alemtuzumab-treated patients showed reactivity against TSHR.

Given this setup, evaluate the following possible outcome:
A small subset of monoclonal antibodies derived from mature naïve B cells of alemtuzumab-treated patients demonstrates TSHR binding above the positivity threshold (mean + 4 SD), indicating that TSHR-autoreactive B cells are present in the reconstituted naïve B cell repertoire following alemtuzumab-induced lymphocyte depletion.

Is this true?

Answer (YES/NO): NO